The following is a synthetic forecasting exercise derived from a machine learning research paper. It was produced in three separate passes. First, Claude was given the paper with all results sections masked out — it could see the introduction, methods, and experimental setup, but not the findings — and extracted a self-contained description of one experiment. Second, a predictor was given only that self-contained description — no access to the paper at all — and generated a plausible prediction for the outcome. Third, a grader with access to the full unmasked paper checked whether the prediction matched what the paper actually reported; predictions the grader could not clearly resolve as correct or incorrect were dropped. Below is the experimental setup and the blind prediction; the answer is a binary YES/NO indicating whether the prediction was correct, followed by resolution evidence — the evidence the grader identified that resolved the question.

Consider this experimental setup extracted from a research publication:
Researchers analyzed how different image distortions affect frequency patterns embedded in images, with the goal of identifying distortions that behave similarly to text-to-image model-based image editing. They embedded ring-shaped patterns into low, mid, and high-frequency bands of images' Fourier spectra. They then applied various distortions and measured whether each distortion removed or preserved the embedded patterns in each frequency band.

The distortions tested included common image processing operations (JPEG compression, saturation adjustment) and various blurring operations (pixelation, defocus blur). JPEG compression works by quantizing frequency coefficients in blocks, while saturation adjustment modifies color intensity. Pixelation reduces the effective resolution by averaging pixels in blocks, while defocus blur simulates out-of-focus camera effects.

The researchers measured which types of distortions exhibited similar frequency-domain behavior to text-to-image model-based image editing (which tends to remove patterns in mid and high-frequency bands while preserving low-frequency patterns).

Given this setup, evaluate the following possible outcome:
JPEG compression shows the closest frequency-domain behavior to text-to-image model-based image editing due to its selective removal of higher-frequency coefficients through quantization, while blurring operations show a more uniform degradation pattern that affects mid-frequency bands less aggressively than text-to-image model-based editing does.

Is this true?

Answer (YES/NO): NO